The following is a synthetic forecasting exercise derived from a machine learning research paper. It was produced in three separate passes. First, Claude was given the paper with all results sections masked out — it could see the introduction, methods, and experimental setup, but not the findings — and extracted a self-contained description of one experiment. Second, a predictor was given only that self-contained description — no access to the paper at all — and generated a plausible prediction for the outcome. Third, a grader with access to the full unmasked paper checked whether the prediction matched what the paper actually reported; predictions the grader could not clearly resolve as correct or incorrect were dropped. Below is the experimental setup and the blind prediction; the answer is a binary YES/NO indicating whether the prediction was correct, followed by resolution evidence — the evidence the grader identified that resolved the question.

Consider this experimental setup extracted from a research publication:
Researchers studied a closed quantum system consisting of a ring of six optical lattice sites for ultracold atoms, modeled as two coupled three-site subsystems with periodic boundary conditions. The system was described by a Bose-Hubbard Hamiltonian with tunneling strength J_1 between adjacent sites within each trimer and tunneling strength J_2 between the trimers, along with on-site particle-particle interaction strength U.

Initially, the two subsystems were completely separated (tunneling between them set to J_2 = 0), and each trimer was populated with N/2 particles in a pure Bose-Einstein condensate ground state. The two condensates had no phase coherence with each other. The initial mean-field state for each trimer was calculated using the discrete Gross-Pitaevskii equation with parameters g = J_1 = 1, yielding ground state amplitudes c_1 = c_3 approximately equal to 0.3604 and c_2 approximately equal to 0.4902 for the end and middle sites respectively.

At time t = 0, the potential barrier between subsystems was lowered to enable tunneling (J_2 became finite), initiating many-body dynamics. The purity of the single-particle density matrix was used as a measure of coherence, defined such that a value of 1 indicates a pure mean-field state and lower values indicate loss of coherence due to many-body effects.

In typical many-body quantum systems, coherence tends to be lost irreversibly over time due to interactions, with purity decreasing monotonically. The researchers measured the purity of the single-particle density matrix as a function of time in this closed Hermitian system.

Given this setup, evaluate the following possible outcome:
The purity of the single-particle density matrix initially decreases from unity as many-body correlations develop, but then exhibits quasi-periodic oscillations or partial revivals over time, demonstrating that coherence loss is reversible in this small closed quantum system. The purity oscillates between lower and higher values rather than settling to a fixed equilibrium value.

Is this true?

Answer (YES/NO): YES